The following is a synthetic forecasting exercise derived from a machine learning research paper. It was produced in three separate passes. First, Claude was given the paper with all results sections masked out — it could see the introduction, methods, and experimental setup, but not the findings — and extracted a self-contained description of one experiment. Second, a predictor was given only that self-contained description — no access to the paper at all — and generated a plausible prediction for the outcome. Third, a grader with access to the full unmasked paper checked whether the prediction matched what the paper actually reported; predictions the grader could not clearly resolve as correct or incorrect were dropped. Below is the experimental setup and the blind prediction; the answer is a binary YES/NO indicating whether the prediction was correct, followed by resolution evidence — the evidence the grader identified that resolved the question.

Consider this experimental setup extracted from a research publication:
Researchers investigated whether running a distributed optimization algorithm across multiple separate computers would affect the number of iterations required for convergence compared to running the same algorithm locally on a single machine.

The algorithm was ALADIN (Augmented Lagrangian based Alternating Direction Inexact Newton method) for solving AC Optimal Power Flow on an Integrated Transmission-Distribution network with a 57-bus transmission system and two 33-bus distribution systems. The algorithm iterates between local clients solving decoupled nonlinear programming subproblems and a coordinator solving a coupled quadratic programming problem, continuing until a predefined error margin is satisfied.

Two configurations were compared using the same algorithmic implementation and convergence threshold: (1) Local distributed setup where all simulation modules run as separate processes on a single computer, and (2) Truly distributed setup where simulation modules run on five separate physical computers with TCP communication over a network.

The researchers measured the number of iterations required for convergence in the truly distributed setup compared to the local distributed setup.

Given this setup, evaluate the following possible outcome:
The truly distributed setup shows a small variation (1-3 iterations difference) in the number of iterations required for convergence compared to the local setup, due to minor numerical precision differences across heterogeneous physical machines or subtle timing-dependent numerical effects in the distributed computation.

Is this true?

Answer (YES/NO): NO